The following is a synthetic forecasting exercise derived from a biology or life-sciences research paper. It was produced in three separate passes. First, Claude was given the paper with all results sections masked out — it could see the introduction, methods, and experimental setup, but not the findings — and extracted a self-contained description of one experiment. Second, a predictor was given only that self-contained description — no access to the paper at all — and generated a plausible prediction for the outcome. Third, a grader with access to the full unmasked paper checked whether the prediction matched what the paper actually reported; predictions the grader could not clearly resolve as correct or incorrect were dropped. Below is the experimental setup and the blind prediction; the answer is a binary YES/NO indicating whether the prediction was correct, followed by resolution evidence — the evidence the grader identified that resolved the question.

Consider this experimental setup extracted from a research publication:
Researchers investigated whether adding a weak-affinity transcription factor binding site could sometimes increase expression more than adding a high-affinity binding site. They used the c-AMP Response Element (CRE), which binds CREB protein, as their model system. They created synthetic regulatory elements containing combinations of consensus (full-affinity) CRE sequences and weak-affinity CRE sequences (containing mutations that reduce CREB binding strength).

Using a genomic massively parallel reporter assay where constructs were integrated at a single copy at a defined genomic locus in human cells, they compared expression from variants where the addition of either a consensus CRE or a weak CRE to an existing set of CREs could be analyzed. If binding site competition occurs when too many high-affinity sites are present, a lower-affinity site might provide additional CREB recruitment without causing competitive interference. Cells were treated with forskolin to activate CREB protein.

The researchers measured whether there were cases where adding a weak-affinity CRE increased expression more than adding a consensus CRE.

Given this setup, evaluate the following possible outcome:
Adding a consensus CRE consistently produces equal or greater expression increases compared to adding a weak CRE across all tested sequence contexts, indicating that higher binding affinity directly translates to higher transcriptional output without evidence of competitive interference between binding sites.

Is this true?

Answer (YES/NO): NO